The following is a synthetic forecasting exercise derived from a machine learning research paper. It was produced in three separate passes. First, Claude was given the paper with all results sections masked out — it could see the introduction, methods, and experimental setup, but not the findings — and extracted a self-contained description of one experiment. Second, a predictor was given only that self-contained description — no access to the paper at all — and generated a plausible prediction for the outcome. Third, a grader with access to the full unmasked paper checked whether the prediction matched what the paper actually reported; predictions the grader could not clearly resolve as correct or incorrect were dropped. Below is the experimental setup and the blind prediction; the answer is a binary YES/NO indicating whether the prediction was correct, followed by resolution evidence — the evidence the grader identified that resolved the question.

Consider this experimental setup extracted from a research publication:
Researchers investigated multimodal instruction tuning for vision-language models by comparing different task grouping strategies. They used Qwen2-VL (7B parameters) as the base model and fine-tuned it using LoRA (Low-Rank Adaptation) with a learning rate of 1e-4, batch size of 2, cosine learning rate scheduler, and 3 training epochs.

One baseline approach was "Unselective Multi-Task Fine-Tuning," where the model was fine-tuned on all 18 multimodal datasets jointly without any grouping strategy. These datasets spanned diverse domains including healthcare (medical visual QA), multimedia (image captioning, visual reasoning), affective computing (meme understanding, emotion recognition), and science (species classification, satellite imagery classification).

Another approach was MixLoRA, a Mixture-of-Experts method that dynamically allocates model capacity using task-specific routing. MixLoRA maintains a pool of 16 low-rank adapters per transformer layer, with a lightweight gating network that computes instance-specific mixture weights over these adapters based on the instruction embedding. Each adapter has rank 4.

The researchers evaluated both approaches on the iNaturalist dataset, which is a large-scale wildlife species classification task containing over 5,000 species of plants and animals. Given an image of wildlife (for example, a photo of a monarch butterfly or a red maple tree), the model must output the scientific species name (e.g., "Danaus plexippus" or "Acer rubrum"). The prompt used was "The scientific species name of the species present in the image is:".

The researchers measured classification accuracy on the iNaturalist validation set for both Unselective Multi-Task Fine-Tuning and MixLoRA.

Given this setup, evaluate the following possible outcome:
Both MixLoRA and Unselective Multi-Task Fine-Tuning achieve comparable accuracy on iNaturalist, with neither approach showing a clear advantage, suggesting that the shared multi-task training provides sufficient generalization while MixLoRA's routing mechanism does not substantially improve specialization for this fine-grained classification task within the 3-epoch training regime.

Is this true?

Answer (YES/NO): NO